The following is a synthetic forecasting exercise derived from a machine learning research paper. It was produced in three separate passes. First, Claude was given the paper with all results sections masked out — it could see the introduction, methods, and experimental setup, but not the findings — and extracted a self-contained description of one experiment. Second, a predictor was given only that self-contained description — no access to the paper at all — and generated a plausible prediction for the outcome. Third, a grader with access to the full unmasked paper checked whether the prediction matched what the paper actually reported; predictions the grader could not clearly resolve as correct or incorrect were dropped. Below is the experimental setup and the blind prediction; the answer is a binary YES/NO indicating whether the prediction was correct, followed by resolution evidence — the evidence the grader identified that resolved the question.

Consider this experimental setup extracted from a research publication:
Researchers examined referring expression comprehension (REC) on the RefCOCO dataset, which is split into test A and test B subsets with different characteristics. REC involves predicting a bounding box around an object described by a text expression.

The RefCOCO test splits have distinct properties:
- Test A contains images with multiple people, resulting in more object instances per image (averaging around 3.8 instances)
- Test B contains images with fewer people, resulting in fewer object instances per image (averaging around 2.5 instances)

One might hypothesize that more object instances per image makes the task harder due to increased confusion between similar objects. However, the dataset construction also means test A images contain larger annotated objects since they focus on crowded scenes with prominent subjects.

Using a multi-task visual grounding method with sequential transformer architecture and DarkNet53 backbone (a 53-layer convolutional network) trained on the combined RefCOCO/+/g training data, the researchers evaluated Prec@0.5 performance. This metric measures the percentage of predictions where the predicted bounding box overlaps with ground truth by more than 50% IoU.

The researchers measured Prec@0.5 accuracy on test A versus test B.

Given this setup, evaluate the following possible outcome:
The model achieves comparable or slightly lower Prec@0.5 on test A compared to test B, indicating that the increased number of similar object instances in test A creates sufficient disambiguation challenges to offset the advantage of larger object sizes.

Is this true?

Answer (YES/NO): NO